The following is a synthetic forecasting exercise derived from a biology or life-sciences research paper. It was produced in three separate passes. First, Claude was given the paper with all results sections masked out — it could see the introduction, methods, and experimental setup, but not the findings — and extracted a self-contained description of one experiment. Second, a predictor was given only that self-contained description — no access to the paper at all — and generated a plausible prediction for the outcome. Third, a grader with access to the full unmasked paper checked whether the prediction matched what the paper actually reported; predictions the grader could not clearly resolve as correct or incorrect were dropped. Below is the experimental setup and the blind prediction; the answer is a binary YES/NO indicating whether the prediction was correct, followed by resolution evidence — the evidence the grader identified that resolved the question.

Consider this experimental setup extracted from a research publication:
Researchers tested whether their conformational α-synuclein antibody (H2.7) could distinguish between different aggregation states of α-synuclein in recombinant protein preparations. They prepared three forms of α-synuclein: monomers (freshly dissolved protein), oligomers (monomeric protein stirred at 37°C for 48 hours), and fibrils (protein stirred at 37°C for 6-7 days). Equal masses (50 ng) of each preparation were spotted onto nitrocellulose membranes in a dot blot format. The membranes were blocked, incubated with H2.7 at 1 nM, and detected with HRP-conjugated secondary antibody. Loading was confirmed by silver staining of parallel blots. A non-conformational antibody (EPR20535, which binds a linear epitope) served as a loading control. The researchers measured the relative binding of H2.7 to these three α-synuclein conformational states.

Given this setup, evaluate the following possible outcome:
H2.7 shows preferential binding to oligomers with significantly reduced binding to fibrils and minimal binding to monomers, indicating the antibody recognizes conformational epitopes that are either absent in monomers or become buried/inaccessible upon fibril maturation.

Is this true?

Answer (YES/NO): NO